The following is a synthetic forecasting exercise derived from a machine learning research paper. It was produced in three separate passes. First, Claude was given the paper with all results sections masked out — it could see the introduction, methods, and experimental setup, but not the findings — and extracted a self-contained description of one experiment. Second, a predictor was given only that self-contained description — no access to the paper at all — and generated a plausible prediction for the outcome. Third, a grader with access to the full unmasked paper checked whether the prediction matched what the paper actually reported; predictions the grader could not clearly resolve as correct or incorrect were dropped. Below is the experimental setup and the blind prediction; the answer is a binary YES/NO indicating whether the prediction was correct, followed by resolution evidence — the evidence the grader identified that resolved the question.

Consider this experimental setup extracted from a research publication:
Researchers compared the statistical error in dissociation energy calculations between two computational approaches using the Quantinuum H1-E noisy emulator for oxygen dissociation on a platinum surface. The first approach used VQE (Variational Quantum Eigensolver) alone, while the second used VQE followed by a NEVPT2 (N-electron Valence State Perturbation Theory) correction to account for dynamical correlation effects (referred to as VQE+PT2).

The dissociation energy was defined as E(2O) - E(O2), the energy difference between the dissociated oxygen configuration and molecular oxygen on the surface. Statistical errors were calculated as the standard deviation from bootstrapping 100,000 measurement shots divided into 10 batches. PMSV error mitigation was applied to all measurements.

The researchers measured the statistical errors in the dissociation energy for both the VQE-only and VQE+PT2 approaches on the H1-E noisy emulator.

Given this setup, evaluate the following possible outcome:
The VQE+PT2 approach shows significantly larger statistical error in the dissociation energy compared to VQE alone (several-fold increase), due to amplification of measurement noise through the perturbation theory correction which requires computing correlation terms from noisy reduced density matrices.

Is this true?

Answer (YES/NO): NO